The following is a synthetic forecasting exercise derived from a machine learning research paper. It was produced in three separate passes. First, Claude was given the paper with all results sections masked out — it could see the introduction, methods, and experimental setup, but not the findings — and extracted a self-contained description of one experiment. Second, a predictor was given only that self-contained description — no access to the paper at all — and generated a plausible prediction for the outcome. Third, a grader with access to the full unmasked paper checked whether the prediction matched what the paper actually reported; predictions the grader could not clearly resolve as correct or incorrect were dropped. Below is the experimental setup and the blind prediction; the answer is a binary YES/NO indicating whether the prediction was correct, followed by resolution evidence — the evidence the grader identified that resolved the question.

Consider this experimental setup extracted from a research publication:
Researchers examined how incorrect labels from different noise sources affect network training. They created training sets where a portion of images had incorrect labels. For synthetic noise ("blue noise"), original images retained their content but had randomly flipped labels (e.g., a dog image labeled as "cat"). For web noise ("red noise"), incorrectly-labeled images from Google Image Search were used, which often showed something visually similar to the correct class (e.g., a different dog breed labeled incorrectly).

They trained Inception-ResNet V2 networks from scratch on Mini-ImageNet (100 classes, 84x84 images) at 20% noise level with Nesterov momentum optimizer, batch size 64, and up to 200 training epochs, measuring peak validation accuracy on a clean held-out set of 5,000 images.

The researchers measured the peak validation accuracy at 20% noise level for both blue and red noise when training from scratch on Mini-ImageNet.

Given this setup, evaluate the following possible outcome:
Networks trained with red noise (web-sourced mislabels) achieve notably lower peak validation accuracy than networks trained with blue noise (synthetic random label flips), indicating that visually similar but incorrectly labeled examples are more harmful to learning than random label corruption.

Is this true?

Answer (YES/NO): NO